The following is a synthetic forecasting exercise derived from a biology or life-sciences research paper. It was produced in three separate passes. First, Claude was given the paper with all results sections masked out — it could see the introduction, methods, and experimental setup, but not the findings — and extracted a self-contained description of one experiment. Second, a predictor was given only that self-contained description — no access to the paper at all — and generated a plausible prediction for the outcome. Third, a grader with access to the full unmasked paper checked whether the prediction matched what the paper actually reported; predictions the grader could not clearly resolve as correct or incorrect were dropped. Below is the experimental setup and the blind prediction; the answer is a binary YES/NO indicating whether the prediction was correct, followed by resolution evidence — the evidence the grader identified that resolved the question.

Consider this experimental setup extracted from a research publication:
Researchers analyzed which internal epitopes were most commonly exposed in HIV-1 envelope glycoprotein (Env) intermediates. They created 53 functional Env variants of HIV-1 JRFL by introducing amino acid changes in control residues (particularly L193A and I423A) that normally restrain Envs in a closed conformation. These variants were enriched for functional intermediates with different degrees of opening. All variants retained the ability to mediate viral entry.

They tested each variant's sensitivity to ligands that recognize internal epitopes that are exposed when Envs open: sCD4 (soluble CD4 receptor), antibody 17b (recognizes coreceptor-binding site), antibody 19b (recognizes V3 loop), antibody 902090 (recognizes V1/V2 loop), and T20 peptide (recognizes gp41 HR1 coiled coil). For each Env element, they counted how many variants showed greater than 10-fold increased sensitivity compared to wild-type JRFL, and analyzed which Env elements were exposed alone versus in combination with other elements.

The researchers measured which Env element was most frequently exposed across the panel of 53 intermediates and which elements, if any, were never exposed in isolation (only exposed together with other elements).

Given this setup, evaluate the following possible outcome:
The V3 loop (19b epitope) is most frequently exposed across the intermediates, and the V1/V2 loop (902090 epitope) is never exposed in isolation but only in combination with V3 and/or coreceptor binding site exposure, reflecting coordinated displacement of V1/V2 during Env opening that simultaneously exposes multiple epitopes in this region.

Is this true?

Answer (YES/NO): YES